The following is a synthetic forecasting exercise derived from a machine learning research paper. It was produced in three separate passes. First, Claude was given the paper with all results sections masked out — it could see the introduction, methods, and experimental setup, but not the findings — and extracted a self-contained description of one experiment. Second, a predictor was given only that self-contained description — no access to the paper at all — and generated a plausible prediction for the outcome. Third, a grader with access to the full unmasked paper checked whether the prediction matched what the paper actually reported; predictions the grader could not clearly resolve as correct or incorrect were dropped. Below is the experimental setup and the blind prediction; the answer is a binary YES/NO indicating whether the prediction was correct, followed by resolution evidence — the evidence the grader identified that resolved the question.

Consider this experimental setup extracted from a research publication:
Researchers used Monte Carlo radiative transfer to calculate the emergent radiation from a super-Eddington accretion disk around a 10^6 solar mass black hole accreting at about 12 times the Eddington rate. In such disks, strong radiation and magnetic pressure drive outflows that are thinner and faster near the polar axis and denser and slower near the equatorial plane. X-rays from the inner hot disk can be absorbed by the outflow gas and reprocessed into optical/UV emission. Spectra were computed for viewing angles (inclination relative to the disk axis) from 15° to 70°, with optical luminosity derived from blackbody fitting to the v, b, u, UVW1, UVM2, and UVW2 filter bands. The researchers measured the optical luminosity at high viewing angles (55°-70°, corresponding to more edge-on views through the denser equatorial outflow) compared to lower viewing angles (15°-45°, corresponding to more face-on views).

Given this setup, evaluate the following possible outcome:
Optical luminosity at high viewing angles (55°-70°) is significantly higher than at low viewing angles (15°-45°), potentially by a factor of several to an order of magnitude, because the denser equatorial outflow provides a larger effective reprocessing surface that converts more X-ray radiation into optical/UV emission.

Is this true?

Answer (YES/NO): NO